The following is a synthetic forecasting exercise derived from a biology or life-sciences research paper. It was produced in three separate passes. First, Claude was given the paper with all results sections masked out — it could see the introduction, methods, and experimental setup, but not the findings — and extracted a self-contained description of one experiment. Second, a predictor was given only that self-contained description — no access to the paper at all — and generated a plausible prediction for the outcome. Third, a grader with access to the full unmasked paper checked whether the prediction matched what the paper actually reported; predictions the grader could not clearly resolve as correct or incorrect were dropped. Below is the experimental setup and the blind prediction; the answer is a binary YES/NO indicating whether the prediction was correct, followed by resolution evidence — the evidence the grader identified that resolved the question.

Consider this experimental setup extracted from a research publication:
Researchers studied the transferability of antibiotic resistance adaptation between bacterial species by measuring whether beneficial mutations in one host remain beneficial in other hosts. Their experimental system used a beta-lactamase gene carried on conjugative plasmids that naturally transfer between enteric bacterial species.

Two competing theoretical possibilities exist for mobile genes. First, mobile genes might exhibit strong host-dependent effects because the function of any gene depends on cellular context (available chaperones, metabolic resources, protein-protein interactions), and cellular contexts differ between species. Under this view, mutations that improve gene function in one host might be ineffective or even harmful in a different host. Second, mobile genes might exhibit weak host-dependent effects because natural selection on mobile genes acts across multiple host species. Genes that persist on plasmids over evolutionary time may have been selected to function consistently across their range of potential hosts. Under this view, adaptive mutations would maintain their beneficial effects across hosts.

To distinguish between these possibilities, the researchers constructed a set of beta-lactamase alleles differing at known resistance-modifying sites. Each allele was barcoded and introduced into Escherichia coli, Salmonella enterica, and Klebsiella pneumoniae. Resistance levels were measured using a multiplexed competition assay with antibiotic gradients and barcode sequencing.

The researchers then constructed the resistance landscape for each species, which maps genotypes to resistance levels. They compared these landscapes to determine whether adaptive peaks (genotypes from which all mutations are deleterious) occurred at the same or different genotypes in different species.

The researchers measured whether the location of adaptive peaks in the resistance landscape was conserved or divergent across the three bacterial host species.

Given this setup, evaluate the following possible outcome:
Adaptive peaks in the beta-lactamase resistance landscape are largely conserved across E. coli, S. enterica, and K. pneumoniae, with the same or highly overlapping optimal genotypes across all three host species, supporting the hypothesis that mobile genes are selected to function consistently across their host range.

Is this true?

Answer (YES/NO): YES